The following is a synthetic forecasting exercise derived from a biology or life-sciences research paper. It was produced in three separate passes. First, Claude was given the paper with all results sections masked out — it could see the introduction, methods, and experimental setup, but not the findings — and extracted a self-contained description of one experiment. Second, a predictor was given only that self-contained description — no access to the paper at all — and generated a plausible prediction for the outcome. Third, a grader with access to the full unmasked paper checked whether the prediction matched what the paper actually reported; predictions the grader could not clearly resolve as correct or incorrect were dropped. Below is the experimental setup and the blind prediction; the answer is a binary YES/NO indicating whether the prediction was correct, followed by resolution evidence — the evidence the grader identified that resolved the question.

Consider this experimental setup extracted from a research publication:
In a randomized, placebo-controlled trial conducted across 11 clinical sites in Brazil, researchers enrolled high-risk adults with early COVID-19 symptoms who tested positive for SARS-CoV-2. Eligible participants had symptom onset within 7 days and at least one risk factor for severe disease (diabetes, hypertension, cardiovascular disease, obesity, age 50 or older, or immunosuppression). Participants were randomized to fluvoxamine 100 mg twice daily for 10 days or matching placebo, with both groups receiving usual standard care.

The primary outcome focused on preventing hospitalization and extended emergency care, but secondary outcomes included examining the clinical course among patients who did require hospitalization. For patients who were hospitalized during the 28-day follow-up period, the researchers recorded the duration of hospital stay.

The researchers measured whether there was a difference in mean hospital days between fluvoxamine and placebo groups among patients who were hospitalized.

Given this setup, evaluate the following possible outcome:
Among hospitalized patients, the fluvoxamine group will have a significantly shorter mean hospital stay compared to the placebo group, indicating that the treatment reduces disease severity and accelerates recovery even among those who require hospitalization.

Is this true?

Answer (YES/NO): NO